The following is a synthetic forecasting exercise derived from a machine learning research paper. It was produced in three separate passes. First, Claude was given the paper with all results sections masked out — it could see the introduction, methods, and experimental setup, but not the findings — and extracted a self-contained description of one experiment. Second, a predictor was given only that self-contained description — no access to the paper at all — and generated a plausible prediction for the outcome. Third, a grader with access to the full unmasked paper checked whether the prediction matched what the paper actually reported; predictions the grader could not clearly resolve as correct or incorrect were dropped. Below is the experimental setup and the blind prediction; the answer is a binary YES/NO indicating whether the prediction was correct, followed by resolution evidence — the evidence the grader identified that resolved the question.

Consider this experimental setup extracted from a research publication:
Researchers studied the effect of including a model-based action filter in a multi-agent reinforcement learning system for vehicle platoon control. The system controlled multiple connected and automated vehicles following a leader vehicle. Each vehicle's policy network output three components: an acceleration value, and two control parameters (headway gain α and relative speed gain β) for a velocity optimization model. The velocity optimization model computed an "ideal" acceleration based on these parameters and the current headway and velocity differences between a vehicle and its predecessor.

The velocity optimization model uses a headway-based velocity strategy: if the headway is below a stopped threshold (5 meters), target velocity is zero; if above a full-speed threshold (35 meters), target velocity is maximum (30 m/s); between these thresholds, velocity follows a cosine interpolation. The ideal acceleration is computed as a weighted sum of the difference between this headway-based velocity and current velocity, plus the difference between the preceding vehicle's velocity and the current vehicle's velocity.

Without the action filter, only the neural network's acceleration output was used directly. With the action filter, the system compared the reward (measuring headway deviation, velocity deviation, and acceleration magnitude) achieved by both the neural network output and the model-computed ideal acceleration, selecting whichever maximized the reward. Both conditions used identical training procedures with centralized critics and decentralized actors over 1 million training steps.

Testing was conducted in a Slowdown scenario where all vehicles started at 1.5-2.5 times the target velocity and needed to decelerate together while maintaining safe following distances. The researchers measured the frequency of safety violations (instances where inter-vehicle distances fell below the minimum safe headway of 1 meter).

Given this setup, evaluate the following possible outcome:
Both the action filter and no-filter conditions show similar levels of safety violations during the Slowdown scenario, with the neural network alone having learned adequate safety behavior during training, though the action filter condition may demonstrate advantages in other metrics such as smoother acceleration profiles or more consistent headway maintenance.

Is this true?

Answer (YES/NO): NO